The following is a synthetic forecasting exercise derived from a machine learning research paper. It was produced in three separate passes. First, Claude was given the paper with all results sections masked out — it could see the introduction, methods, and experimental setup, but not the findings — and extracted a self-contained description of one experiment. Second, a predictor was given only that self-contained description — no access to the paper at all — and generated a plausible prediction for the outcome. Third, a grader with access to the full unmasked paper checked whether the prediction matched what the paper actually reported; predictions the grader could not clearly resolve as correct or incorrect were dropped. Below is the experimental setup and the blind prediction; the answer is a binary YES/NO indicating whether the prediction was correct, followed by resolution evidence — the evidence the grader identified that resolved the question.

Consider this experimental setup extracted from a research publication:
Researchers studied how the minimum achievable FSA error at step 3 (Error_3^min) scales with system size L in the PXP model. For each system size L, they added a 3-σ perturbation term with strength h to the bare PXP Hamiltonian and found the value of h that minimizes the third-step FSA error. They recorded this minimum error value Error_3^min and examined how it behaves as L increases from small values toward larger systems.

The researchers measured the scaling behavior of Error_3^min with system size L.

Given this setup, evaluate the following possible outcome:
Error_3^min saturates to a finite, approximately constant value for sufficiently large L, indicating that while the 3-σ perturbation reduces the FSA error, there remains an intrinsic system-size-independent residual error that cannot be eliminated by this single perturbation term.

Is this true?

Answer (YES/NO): NO